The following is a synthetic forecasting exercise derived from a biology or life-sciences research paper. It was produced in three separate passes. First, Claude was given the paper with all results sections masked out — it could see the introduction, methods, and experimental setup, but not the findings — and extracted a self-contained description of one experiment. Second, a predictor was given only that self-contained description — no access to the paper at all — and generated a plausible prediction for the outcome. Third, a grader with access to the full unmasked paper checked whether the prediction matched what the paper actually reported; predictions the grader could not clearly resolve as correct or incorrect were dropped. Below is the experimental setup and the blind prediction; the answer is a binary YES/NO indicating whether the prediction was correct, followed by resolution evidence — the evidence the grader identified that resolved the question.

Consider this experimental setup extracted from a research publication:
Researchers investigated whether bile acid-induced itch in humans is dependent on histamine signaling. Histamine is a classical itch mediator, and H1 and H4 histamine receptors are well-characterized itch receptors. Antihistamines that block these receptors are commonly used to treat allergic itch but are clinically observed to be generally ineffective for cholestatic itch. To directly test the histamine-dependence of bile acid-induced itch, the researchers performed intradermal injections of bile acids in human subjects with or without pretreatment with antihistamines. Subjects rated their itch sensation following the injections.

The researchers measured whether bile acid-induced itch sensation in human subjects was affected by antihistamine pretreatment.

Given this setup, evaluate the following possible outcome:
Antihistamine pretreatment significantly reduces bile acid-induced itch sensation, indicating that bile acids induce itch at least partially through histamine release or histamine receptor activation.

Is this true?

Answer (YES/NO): NO